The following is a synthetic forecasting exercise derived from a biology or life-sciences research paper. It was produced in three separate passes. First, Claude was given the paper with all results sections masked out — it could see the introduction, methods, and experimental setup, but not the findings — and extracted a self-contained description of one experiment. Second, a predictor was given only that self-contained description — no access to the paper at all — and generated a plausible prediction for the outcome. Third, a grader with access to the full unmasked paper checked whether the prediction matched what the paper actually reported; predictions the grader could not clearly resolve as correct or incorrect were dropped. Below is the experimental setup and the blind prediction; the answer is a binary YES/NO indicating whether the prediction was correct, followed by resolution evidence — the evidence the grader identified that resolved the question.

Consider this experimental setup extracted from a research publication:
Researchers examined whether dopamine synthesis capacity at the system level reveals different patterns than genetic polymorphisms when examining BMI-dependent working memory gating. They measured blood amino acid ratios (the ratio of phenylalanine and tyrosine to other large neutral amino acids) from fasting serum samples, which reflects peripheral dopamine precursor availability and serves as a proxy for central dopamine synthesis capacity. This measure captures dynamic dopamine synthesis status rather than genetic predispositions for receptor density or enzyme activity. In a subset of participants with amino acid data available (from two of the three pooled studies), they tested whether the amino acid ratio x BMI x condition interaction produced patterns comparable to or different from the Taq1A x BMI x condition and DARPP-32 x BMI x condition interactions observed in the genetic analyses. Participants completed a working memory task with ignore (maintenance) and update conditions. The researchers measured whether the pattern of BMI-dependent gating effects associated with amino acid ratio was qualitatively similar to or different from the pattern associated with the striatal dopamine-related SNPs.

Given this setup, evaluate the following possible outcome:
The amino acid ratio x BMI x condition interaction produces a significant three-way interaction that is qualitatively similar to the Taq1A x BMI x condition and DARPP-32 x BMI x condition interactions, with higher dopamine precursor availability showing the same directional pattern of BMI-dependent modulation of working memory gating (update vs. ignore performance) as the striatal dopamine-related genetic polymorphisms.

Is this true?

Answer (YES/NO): NO